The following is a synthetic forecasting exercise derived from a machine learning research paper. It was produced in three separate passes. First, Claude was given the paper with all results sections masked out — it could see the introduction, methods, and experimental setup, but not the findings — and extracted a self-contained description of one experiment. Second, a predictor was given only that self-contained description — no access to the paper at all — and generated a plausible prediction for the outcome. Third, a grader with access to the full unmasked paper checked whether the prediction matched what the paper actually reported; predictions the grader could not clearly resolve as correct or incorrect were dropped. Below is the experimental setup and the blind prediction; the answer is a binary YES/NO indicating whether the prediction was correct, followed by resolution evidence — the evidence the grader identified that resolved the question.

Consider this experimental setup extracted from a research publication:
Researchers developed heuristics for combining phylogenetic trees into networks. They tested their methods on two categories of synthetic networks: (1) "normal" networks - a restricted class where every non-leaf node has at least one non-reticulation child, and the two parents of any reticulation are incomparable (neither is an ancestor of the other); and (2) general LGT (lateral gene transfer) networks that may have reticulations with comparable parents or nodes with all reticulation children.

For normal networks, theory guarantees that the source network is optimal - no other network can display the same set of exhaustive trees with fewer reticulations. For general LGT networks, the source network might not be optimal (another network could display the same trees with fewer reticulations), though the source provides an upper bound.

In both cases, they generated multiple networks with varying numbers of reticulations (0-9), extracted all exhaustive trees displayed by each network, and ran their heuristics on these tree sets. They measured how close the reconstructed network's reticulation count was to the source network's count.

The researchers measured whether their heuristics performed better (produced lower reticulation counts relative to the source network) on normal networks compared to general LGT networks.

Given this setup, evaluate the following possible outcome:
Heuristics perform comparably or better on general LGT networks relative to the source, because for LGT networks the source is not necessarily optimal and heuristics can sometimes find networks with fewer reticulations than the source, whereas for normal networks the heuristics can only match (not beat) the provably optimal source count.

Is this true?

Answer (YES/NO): NO